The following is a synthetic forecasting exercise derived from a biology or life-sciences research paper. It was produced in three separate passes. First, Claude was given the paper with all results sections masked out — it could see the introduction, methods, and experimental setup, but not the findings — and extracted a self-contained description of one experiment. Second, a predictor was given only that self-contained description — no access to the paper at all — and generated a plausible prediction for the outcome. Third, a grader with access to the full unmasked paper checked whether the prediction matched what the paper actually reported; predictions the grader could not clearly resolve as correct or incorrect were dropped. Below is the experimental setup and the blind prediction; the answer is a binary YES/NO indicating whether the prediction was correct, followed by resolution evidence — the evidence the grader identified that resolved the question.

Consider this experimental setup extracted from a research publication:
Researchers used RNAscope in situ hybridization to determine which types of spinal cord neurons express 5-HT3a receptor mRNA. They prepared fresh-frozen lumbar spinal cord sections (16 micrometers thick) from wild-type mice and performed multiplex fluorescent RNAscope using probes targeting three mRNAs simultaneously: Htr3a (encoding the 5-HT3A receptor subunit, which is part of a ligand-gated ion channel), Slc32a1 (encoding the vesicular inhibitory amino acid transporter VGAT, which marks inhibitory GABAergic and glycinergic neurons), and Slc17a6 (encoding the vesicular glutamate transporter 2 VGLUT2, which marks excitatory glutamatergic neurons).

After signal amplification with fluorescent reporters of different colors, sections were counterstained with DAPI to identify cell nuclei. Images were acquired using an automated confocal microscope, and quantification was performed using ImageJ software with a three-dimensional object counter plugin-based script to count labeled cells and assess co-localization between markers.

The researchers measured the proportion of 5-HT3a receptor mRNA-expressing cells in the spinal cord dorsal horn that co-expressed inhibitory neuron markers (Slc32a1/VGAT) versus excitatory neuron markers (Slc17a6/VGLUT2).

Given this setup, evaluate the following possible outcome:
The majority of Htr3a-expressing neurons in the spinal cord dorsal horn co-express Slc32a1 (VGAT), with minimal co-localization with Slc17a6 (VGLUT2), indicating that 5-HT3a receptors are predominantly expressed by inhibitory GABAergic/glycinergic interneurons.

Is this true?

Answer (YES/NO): NO